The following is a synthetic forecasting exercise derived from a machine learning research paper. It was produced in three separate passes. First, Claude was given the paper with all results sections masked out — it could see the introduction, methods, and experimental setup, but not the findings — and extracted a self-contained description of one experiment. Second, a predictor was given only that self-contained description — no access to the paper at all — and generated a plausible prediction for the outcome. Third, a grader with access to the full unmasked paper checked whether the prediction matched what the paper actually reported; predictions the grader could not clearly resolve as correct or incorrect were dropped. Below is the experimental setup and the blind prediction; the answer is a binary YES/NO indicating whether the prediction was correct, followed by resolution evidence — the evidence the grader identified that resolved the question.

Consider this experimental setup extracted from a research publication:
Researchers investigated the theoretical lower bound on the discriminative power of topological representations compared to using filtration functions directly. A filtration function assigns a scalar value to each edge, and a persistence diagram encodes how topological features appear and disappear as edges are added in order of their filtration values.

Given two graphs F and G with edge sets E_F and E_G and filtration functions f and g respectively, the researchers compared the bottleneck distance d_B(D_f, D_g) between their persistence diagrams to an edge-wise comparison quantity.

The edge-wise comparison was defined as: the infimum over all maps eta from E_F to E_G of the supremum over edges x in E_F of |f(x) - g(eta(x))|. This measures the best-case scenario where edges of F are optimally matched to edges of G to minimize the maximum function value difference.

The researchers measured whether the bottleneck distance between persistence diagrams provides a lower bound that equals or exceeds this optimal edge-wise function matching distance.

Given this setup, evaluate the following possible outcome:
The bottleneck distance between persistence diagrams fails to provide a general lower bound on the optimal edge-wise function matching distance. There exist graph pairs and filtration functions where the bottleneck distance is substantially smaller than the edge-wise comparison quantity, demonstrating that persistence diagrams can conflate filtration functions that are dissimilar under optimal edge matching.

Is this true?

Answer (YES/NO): NO